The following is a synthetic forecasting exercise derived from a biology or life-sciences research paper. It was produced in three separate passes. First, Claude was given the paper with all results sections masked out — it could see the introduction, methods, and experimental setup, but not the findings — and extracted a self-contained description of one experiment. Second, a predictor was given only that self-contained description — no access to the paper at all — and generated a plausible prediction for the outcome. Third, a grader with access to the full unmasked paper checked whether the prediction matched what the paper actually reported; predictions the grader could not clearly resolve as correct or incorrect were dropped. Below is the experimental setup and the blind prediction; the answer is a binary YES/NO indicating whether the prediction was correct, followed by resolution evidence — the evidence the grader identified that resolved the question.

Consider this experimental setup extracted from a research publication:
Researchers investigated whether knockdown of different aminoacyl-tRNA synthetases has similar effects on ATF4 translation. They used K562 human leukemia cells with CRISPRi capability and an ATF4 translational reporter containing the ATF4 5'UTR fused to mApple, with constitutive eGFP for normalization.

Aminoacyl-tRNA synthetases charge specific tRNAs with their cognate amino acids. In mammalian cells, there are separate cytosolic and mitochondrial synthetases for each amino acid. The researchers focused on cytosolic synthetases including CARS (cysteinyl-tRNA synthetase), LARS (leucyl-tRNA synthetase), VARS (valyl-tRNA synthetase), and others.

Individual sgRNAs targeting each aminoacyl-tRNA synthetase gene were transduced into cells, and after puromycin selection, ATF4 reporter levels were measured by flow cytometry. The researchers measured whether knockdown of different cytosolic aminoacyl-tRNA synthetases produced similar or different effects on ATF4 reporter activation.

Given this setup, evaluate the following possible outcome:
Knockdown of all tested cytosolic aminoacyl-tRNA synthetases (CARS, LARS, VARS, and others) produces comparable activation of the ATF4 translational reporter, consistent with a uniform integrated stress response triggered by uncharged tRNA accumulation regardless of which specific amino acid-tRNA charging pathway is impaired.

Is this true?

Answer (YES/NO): NO